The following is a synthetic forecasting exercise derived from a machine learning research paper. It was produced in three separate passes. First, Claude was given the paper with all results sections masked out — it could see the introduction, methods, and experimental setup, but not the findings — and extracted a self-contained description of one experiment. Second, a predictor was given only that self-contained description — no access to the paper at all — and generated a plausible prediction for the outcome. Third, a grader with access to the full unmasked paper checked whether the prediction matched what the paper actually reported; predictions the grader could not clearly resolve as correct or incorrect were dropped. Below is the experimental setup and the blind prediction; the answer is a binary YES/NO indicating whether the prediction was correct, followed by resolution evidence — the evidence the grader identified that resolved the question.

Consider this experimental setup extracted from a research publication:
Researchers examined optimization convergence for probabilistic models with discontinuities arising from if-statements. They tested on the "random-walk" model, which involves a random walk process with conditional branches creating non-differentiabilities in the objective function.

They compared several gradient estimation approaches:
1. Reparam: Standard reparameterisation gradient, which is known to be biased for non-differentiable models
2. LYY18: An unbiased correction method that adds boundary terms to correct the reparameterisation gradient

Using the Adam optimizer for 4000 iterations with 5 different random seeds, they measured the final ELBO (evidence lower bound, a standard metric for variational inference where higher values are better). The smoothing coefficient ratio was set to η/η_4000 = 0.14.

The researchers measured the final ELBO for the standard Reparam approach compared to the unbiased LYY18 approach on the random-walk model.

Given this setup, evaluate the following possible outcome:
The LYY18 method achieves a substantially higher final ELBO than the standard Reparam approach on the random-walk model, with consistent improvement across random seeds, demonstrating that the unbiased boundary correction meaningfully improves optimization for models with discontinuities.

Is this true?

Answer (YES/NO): YES